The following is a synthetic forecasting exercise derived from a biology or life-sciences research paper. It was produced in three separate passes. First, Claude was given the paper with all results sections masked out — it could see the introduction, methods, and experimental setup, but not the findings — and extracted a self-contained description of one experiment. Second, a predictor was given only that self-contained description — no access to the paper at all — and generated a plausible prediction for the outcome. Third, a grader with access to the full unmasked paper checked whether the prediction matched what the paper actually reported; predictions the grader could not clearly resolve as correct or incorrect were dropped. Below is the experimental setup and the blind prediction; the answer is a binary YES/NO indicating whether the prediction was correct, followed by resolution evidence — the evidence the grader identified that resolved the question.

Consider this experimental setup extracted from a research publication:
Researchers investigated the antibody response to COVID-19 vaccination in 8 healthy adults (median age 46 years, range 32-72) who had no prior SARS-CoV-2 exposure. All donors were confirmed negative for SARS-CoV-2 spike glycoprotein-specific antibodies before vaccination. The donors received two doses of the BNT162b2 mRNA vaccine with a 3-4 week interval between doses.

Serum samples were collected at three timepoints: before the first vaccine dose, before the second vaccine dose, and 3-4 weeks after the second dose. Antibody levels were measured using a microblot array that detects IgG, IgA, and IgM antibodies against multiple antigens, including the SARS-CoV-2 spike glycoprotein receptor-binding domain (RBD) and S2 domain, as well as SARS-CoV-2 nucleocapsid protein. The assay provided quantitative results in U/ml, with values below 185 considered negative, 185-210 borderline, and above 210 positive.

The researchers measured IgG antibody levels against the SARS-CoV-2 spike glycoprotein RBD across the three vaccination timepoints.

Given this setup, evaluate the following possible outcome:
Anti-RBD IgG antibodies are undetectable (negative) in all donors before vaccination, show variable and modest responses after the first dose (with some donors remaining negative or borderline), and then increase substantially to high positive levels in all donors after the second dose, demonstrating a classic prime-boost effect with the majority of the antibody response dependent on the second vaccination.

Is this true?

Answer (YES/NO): NO